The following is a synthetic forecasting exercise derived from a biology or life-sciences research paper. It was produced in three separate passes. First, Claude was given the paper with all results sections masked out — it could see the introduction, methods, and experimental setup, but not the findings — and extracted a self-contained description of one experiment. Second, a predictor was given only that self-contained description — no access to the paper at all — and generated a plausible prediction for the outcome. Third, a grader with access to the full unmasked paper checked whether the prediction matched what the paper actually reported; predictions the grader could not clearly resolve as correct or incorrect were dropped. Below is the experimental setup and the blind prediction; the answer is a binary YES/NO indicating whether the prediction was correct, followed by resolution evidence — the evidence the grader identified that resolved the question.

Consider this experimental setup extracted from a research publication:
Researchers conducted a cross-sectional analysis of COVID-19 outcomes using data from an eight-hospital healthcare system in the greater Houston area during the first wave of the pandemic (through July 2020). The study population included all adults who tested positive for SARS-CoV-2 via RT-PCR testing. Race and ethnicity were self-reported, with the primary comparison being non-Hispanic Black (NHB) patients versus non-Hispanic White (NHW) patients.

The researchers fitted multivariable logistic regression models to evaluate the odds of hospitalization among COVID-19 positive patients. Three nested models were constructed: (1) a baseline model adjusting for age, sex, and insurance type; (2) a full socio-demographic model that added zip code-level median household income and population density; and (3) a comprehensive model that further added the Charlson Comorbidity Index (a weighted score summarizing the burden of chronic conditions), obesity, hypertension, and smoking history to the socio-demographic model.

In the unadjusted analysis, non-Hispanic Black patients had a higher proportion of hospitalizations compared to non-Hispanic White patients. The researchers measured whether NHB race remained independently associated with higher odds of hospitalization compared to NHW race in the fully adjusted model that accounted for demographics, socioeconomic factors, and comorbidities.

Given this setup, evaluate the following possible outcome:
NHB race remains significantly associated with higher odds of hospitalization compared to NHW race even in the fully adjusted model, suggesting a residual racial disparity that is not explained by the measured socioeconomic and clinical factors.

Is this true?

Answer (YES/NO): YES